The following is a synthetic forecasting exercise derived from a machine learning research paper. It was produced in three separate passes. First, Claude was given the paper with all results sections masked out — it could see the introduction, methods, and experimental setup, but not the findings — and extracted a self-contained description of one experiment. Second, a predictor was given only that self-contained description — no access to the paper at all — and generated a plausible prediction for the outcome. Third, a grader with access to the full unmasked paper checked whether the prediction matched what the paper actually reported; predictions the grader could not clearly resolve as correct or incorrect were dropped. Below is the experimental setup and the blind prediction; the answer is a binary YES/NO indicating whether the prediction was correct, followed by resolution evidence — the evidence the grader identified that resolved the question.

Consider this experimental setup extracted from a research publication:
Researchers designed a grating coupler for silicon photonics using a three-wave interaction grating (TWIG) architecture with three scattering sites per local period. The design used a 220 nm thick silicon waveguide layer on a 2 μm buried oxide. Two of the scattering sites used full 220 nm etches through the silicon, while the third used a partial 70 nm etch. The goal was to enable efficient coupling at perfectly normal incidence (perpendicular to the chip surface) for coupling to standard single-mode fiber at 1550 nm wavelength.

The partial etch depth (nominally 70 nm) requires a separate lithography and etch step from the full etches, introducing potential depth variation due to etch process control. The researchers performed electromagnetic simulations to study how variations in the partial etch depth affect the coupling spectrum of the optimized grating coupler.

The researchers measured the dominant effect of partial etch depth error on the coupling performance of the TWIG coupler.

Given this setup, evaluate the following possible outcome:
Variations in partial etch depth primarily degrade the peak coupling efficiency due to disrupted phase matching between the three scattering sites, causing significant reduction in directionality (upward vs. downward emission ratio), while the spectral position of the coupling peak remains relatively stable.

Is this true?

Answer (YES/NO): NO